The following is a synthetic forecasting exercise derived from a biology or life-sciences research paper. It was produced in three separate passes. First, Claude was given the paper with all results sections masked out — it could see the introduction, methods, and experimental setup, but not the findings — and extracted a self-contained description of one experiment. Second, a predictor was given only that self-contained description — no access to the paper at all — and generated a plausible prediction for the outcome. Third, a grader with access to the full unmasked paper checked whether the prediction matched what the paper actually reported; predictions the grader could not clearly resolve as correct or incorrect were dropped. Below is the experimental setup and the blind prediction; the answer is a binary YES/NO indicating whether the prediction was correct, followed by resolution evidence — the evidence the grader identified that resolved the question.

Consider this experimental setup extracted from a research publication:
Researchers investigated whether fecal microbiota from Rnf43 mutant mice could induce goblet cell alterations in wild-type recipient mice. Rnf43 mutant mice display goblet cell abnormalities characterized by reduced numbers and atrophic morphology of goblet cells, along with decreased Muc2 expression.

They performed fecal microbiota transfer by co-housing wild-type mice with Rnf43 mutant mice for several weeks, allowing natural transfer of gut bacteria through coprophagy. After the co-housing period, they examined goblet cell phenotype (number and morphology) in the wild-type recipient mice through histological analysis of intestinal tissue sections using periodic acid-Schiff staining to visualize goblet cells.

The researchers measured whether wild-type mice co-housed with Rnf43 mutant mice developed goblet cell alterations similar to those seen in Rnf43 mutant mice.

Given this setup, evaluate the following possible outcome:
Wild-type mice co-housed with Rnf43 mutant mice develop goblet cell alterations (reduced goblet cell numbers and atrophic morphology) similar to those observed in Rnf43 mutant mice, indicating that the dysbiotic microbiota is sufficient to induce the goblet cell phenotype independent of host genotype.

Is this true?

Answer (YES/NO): NO